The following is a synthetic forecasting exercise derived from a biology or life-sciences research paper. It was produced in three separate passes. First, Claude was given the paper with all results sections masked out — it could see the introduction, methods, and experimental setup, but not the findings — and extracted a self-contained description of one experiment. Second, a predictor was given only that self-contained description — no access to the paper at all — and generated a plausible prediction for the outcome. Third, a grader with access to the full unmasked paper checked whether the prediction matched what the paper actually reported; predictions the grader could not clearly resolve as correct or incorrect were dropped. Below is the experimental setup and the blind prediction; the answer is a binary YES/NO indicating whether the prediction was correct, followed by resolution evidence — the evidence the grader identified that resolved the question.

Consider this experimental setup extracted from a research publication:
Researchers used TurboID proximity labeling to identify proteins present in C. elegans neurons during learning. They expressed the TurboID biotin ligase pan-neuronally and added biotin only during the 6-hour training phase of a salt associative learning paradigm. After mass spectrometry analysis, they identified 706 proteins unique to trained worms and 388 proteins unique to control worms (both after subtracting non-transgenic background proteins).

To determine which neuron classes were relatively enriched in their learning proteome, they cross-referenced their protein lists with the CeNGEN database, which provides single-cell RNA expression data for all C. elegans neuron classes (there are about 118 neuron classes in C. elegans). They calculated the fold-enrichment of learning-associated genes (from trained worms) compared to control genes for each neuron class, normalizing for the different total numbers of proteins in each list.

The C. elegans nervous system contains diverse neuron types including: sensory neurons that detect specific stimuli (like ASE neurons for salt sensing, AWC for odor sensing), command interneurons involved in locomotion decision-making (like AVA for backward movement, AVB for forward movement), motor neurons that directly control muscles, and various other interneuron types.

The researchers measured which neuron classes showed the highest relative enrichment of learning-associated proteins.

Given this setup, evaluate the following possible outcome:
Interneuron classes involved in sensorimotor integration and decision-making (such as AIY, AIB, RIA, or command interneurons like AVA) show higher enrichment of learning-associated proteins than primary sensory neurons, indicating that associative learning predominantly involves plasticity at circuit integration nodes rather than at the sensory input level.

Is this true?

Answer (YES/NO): NO